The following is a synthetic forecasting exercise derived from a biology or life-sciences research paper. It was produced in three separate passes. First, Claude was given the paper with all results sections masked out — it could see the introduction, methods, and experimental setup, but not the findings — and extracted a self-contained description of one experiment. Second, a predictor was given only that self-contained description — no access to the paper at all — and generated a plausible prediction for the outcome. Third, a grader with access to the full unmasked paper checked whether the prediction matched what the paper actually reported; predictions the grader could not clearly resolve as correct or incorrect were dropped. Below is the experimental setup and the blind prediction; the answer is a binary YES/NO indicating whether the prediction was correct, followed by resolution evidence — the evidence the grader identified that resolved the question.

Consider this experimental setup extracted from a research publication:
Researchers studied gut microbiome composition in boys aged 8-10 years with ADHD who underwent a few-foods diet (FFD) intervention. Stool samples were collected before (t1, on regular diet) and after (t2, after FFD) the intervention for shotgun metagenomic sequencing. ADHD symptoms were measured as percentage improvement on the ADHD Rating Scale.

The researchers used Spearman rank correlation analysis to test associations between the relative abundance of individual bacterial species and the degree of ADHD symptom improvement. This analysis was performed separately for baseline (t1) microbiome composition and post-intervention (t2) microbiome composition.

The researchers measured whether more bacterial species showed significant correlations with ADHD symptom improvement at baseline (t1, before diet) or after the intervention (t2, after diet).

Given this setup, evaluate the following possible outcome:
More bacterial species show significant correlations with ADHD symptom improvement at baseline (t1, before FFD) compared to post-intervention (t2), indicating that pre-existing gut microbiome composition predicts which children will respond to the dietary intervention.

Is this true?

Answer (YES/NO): NO